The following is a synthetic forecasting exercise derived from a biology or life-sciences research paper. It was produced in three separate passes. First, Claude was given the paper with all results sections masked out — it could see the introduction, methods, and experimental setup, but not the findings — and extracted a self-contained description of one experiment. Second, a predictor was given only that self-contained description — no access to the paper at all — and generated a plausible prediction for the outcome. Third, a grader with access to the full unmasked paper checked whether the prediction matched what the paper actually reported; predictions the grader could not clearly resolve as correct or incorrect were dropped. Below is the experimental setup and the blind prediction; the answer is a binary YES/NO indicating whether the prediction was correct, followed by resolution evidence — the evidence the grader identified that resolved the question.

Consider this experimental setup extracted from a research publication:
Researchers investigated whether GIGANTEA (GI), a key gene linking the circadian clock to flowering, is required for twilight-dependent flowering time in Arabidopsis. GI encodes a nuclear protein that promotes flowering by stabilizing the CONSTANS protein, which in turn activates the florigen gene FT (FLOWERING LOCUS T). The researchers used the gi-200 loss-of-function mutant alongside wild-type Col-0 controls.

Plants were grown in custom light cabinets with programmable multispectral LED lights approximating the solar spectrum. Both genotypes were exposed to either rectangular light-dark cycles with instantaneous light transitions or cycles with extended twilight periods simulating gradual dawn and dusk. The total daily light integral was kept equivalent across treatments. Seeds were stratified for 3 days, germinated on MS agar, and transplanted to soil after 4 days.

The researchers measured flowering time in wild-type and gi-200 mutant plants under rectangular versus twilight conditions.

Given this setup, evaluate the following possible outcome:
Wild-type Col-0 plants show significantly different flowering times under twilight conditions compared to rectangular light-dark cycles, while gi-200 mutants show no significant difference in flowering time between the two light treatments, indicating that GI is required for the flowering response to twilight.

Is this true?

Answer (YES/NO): YES